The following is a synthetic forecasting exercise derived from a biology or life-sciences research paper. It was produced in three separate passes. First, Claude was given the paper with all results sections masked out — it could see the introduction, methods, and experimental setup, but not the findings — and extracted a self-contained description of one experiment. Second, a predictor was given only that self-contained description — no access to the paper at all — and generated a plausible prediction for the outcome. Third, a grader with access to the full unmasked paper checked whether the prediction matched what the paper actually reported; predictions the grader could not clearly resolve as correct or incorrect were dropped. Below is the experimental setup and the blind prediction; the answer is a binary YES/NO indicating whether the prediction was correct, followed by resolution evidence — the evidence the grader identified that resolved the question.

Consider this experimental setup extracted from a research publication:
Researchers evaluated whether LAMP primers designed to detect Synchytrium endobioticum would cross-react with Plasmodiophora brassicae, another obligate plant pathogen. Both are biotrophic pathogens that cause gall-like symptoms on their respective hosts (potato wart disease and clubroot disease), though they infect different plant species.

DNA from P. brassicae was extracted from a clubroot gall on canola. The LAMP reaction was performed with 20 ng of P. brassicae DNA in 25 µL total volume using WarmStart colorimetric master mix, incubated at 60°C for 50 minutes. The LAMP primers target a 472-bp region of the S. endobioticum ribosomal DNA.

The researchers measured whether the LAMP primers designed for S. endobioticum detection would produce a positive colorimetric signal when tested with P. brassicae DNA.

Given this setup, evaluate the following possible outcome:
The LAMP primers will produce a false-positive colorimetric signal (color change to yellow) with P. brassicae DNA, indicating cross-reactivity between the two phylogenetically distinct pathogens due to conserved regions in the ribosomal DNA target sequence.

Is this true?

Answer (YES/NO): NO